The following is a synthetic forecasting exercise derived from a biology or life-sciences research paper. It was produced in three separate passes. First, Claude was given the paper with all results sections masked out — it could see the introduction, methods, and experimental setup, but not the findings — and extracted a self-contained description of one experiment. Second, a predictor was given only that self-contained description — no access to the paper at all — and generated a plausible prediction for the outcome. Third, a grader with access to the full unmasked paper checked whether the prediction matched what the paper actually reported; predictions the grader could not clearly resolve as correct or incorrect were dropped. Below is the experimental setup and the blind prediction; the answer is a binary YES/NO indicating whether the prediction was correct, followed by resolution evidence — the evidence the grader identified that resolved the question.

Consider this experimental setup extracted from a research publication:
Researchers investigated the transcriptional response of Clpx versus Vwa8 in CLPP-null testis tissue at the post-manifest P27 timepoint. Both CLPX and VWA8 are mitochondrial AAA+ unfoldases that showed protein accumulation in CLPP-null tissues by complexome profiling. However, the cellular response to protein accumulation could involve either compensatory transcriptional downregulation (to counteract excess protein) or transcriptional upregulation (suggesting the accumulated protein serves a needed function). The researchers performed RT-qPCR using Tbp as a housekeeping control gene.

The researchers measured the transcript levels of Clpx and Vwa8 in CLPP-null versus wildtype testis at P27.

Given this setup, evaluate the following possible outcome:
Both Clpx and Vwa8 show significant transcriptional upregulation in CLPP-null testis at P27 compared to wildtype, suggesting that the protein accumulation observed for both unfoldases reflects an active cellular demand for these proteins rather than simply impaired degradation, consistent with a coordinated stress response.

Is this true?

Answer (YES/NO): NO